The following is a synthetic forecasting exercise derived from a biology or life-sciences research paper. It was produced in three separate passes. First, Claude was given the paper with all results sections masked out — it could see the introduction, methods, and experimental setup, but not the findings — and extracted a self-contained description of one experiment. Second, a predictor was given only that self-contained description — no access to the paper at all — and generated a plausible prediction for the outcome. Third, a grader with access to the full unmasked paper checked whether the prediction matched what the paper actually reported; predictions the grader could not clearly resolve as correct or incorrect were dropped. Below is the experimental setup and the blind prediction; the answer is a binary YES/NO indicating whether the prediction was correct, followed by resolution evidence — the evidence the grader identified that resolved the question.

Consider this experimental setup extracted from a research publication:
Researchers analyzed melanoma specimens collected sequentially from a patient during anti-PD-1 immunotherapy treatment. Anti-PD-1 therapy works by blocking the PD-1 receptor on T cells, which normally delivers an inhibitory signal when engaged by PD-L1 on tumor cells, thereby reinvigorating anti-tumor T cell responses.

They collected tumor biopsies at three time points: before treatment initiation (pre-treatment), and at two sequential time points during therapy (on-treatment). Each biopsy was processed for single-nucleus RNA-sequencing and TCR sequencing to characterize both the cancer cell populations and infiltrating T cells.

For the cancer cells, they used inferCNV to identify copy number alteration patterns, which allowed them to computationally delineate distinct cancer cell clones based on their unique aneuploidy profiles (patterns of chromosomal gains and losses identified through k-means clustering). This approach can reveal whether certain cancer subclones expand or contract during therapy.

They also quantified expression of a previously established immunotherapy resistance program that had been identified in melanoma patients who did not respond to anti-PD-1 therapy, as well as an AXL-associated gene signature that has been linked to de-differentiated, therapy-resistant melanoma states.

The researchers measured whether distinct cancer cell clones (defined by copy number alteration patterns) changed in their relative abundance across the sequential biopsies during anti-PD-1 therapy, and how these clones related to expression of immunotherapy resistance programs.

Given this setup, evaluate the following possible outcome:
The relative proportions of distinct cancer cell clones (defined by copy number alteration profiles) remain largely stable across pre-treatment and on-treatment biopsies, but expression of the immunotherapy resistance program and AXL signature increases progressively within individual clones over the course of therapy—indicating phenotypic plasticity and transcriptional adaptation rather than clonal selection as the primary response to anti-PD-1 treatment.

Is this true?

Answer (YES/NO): NO